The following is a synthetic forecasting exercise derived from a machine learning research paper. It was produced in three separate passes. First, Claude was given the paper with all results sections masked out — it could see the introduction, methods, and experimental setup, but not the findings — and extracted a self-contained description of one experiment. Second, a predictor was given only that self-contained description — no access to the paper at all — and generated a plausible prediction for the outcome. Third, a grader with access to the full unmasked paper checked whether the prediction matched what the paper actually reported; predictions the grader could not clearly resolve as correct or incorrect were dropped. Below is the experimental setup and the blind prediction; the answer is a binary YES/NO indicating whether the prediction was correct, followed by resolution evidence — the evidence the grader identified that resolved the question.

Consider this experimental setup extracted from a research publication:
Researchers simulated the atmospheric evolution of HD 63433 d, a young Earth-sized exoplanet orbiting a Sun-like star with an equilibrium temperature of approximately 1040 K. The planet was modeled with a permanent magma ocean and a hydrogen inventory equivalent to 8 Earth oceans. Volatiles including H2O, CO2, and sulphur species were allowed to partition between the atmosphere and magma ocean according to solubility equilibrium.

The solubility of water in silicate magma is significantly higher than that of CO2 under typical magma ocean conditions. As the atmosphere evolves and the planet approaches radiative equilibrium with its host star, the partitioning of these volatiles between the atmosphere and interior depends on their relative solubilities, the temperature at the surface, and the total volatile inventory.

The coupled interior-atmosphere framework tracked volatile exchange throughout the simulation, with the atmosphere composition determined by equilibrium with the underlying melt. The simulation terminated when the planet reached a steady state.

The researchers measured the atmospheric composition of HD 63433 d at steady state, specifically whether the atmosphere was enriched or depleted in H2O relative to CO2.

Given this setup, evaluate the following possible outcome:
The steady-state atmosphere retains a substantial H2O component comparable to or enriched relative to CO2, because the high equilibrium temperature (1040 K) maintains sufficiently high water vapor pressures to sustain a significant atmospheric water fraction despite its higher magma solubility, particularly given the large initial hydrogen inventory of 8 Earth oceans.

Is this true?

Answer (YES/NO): NO